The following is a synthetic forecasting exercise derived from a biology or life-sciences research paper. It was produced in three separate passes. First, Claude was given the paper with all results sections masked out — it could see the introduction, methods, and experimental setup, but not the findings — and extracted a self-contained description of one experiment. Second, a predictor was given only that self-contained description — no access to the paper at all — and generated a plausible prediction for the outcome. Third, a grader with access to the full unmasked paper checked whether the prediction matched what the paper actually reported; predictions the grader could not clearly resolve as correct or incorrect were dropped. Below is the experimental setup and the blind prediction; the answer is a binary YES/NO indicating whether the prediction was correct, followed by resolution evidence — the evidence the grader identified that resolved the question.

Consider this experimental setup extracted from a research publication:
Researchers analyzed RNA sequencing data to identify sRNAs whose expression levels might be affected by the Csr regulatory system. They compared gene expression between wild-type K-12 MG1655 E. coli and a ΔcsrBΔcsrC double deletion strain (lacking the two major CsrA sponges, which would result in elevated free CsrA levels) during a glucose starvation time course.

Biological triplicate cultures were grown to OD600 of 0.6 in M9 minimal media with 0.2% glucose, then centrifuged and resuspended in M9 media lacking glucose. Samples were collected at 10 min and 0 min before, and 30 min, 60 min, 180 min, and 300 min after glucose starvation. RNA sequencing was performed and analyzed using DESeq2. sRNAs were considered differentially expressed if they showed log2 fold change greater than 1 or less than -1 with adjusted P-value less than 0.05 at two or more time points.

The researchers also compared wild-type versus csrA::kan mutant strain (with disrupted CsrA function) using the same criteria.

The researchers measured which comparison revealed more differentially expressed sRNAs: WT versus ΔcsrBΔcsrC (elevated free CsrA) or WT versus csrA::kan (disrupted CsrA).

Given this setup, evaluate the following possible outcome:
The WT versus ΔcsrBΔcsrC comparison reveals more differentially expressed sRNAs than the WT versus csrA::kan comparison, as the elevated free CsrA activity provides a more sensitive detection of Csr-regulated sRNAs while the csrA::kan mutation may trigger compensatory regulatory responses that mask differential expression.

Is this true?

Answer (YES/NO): YES